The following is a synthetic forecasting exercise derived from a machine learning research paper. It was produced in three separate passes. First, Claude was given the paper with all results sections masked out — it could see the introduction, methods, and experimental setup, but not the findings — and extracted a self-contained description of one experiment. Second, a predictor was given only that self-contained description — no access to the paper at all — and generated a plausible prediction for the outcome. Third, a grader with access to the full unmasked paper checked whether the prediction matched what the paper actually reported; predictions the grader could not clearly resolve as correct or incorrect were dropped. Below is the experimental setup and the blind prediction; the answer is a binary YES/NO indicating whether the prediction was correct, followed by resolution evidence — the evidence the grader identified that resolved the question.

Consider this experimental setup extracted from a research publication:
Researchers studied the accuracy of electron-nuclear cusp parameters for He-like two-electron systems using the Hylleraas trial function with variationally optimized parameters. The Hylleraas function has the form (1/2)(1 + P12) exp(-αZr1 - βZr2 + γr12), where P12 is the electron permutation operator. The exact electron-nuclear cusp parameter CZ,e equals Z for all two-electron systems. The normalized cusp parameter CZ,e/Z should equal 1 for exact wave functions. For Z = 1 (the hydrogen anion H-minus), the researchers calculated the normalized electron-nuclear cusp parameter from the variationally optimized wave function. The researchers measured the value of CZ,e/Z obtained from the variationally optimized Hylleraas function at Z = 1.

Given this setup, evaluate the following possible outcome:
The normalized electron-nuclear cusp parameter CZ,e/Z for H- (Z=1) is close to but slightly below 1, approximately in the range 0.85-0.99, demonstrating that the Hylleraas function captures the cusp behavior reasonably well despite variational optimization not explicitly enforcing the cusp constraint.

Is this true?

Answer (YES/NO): NO